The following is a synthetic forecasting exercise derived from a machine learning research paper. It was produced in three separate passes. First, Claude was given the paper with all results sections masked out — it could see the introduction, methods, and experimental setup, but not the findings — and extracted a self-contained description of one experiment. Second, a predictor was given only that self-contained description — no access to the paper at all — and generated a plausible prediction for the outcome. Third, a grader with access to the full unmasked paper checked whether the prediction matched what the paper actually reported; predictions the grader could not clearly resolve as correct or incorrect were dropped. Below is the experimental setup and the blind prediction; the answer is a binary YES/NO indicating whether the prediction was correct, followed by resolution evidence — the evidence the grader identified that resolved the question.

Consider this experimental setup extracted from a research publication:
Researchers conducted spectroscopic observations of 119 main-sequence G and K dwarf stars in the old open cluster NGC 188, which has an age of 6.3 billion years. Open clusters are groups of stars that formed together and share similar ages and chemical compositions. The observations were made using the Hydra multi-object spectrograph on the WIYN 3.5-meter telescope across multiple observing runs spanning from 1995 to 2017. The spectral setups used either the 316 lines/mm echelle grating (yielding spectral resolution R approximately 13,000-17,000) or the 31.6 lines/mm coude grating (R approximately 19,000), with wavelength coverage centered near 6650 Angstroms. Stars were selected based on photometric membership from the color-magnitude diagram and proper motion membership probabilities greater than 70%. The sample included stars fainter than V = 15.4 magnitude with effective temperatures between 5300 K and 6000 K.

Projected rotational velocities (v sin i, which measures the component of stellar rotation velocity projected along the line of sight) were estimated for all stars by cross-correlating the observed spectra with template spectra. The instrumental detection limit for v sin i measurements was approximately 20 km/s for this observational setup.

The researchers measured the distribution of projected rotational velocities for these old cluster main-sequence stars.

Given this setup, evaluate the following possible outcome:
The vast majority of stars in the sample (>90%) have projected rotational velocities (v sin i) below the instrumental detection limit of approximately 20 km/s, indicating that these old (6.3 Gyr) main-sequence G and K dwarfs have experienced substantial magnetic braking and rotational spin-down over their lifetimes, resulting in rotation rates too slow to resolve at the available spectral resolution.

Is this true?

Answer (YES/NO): YES